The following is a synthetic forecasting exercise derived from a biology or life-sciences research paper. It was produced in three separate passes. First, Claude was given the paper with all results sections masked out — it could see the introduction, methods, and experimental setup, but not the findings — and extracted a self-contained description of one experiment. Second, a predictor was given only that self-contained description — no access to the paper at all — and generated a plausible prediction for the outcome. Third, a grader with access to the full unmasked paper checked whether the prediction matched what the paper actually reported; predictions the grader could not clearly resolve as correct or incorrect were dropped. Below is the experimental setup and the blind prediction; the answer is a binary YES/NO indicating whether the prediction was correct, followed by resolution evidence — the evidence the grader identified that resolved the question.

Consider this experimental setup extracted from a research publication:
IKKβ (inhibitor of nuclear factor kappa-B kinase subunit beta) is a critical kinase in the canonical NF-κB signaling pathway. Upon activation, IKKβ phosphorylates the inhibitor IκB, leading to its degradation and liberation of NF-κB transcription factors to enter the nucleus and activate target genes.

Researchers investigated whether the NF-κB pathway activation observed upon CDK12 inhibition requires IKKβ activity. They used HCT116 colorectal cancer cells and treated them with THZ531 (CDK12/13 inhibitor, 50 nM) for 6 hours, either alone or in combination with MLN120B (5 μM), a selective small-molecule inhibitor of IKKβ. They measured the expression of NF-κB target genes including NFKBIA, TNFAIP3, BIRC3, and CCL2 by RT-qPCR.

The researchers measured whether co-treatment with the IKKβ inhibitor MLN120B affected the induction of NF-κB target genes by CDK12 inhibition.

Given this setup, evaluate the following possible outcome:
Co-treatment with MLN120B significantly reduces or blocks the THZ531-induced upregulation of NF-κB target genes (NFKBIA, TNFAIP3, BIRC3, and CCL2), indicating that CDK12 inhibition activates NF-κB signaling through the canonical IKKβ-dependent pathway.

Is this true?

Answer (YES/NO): YES